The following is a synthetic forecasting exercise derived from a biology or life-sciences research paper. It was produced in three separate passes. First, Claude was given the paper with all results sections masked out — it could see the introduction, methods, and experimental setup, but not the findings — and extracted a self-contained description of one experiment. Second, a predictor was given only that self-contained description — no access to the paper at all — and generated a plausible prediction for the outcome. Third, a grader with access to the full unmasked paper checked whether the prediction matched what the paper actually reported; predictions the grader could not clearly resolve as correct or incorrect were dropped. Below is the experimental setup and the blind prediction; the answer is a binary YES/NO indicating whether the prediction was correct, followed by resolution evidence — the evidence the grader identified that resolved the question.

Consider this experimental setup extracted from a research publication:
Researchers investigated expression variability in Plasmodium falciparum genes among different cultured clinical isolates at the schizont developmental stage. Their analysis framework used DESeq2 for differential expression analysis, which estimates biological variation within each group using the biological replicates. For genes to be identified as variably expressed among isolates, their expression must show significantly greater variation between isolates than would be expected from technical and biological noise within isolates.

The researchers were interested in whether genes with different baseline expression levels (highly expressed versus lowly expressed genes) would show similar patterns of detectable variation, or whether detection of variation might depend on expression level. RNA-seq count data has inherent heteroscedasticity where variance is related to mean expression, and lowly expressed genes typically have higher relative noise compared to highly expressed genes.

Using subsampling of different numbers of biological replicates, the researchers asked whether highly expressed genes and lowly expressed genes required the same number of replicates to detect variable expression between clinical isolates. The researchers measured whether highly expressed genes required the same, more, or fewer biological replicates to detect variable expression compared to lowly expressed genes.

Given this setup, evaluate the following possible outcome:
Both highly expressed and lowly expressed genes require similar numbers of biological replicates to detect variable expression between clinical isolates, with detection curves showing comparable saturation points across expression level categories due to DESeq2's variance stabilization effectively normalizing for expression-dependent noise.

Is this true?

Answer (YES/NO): NO